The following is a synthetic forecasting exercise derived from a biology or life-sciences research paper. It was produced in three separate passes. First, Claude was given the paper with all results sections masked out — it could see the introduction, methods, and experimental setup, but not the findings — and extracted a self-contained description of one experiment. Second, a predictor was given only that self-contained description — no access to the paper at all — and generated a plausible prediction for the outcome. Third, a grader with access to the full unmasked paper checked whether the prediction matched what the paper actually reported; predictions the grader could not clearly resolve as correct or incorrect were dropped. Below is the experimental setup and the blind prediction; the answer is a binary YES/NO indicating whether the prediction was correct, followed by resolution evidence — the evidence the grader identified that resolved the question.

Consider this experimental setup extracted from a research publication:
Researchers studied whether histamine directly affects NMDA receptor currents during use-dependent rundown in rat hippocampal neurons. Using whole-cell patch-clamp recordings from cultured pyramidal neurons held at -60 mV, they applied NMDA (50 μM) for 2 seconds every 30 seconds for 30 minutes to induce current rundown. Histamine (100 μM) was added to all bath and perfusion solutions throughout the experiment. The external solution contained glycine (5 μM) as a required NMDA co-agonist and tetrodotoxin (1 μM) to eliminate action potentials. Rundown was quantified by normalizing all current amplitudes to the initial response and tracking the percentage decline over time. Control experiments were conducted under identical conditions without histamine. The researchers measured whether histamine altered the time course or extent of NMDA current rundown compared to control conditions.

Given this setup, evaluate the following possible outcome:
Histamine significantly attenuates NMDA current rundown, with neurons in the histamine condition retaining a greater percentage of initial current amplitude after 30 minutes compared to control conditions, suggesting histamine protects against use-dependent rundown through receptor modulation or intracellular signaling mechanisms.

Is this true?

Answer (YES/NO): NO